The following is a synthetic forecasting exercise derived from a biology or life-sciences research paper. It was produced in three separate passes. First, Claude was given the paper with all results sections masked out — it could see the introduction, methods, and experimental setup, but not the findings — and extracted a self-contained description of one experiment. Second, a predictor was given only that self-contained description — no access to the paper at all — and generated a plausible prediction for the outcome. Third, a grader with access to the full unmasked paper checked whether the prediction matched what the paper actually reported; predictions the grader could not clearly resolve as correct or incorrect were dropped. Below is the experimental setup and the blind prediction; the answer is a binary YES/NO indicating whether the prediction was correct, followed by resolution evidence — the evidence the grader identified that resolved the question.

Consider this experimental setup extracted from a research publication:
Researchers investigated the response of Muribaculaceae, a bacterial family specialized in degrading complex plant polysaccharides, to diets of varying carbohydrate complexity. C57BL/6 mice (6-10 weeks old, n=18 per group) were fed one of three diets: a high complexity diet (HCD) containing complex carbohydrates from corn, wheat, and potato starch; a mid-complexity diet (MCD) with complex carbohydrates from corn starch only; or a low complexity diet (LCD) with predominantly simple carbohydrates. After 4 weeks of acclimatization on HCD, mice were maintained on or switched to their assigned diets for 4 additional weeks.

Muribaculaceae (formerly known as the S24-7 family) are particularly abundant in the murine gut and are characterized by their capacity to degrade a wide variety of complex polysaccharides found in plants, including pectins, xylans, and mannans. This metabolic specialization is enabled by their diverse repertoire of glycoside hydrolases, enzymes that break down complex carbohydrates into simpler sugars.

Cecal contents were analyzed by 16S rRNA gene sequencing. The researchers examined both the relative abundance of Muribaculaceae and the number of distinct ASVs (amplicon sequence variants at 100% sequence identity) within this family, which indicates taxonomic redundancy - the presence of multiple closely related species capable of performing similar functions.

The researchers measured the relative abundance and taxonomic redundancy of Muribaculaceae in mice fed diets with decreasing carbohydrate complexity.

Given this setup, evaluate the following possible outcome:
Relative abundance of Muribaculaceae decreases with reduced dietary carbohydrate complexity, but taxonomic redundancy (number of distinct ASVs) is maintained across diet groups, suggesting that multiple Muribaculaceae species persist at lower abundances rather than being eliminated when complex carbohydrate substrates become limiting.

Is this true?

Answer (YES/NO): NO